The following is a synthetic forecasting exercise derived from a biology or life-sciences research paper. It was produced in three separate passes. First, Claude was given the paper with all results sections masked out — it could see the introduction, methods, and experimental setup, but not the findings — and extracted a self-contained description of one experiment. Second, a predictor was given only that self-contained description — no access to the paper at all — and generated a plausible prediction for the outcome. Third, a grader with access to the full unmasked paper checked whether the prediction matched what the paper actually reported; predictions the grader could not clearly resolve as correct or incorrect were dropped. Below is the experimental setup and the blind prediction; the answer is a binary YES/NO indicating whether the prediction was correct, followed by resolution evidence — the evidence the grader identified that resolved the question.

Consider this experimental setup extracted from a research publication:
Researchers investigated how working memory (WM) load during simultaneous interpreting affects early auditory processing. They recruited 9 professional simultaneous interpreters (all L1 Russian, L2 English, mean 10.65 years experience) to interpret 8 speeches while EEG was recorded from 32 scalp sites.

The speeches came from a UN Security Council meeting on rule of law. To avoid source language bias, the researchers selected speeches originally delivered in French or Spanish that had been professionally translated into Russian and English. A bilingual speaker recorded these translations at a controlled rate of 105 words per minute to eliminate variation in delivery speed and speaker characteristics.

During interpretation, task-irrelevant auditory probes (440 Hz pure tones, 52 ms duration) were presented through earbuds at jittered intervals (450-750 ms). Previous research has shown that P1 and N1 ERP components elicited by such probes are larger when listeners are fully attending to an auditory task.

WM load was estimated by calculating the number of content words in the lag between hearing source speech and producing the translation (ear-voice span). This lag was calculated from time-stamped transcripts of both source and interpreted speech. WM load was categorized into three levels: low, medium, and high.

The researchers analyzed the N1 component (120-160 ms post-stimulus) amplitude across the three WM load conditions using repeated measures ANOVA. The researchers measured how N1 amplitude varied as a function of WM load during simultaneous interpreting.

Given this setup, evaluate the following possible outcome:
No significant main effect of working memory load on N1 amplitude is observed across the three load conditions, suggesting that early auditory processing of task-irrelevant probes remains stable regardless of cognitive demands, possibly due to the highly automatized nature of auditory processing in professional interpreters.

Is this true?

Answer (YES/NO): NO